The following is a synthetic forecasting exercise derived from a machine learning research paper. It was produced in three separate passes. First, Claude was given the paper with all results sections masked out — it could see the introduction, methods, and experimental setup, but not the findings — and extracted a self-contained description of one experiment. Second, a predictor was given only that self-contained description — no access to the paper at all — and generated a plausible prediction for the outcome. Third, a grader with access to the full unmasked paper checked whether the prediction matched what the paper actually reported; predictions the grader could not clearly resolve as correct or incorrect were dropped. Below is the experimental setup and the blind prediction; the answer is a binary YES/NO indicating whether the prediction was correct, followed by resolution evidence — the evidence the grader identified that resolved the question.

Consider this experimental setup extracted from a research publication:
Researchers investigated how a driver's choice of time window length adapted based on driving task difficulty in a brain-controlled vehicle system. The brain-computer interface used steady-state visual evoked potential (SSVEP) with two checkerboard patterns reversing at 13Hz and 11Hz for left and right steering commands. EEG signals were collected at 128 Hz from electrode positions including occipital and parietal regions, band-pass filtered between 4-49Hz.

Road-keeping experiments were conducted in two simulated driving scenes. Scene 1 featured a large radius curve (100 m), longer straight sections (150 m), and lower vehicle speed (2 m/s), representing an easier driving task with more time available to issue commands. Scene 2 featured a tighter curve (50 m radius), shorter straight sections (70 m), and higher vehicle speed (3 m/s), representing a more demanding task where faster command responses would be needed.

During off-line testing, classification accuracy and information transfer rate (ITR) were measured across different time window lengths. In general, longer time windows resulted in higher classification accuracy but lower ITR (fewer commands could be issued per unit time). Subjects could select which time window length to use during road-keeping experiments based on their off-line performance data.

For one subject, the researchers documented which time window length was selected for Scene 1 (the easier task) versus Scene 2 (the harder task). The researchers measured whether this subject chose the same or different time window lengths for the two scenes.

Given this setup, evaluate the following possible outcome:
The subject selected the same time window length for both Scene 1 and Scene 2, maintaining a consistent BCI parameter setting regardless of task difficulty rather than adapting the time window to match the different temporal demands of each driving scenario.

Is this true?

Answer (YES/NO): NO